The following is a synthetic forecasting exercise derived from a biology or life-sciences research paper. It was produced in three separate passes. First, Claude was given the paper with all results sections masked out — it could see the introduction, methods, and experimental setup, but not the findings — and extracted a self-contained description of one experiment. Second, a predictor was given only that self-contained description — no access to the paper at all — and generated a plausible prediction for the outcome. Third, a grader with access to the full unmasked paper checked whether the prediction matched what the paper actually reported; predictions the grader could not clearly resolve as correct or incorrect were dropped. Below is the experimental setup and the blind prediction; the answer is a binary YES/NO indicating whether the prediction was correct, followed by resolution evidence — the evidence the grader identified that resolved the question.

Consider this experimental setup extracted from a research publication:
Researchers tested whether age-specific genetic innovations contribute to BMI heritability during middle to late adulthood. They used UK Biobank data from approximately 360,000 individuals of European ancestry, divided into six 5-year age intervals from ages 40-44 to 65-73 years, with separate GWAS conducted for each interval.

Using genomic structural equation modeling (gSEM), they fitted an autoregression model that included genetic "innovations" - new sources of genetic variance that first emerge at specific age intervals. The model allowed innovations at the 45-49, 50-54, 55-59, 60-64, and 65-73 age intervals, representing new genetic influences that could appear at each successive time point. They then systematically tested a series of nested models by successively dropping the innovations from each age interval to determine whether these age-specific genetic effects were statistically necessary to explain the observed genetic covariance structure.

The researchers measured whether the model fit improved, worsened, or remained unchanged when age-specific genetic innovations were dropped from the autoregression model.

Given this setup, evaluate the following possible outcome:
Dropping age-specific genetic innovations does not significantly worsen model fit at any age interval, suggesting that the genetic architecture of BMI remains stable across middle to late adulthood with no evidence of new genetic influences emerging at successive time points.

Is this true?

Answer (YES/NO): YES